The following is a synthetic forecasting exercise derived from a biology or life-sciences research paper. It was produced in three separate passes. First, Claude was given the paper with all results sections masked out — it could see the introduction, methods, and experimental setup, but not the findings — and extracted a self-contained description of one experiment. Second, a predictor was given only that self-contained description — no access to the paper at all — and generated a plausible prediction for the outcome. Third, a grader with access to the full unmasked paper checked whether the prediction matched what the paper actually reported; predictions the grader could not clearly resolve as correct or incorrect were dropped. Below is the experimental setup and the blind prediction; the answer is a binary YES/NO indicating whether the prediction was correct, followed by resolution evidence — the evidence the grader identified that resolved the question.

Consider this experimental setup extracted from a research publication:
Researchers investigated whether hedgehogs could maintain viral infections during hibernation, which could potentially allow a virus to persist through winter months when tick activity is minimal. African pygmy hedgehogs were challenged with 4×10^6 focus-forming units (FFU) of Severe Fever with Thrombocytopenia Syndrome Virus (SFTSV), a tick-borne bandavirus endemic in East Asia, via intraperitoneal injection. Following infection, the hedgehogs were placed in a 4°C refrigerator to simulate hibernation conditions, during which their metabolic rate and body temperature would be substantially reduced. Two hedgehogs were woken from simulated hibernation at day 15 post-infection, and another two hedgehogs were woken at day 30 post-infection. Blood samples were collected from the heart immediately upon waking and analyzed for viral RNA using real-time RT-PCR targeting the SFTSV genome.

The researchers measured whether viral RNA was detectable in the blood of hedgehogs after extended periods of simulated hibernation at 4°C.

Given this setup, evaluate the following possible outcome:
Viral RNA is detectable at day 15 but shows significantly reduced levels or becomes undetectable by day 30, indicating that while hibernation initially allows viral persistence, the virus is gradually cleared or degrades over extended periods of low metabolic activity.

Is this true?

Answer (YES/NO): NO